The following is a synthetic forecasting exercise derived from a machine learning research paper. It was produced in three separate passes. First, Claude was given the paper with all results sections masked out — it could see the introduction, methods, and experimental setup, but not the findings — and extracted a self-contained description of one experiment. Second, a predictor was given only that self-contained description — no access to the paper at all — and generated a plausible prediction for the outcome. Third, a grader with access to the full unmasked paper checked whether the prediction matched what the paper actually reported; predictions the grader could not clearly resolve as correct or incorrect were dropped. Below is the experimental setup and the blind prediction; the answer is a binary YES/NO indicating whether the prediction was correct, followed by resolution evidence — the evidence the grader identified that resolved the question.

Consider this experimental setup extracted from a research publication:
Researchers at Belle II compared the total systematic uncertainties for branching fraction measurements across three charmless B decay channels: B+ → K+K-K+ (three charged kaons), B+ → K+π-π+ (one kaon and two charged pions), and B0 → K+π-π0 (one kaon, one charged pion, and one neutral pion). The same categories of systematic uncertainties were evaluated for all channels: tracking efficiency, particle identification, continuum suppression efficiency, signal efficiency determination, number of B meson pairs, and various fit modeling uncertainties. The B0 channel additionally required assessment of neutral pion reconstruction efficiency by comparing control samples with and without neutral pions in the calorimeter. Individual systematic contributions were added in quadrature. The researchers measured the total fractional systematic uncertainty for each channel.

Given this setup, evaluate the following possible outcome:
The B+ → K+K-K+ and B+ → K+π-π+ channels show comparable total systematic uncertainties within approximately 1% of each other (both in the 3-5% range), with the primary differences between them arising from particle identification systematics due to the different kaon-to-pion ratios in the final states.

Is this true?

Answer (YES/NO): NO